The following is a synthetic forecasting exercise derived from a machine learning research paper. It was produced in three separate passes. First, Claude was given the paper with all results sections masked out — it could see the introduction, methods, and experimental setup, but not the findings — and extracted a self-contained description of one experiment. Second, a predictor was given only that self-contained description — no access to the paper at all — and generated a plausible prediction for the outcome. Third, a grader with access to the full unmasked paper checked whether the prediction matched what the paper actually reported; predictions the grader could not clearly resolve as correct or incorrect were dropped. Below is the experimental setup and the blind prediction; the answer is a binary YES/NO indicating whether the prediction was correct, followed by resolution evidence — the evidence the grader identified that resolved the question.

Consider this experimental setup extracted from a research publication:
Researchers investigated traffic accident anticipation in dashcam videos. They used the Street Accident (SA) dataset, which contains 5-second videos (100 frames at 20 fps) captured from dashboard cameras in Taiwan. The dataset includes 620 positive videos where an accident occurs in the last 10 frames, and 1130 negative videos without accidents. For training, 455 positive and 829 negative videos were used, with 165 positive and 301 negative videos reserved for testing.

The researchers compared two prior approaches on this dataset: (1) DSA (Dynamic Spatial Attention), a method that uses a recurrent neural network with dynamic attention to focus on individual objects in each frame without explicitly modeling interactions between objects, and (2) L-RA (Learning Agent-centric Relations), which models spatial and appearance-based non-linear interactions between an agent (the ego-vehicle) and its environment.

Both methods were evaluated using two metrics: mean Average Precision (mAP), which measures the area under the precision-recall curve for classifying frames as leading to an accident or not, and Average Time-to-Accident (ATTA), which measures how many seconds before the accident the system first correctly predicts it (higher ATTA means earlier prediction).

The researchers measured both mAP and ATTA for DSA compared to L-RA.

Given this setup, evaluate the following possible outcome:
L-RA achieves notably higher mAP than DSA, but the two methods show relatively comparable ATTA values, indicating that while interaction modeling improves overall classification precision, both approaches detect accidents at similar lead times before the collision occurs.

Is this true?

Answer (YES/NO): NO